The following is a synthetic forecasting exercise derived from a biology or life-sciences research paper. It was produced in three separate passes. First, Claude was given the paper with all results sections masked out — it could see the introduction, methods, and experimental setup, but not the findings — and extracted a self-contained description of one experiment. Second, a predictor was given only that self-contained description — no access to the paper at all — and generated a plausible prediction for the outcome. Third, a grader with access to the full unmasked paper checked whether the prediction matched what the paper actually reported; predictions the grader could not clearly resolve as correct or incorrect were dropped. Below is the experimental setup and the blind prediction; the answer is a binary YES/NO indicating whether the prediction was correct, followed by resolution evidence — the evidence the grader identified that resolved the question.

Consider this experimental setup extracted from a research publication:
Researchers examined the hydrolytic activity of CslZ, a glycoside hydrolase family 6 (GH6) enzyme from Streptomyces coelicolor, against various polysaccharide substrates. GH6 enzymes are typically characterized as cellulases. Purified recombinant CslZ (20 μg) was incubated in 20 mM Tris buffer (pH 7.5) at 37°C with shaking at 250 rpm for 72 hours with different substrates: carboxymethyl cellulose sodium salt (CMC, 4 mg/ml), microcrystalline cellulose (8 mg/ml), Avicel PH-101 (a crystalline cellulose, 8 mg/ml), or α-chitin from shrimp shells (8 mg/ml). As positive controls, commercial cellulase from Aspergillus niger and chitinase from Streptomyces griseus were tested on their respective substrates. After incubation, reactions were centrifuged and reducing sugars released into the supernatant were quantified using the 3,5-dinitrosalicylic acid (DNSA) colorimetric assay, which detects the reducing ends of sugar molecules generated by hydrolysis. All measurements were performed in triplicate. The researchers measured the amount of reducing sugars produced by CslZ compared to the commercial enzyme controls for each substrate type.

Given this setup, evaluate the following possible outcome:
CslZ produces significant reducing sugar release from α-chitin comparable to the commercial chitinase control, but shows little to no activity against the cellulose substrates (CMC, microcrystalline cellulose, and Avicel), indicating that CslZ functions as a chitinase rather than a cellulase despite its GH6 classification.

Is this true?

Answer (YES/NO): NO